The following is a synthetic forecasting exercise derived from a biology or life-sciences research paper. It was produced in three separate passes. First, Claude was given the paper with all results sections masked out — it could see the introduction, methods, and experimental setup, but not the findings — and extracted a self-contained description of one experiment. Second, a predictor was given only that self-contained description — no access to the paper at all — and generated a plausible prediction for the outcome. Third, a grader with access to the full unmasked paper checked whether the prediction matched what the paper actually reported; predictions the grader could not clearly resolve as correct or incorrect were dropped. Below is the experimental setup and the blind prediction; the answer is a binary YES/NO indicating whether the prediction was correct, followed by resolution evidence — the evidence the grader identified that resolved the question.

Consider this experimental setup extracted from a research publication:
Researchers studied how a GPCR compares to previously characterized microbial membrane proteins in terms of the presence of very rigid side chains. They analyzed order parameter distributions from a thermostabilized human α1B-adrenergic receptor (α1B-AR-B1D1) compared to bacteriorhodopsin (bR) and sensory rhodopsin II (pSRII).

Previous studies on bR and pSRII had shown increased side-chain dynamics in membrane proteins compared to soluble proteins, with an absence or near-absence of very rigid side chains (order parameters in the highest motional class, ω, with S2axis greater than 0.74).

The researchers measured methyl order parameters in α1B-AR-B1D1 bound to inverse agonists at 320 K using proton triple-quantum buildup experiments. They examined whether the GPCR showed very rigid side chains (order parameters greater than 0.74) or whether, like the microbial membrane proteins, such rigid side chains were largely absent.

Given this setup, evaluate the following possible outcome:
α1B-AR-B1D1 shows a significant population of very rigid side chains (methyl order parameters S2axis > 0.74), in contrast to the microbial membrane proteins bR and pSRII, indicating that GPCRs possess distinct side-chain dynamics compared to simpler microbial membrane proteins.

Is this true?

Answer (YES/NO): YES